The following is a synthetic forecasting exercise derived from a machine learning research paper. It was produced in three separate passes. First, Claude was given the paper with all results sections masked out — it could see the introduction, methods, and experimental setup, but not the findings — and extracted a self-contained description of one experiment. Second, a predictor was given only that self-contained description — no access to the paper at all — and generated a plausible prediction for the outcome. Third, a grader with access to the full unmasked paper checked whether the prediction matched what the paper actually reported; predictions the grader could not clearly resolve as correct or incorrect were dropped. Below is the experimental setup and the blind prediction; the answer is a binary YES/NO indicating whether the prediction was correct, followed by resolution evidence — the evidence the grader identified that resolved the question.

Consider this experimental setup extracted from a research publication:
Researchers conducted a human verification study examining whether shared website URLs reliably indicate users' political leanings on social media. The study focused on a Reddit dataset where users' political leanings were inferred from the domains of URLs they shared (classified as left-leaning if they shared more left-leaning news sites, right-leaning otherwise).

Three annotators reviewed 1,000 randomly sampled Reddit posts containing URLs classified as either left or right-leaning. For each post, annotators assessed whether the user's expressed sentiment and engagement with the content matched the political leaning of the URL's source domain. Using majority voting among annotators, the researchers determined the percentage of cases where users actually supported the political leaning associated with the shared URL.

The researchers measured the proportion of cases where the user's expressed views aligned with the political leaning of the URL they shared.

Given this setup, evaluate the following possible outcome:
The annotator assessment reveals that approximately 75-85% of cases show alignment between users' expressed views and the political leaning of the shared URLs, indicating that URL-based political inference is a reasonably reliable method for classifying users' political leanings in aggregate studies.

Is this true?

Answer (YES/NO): NO